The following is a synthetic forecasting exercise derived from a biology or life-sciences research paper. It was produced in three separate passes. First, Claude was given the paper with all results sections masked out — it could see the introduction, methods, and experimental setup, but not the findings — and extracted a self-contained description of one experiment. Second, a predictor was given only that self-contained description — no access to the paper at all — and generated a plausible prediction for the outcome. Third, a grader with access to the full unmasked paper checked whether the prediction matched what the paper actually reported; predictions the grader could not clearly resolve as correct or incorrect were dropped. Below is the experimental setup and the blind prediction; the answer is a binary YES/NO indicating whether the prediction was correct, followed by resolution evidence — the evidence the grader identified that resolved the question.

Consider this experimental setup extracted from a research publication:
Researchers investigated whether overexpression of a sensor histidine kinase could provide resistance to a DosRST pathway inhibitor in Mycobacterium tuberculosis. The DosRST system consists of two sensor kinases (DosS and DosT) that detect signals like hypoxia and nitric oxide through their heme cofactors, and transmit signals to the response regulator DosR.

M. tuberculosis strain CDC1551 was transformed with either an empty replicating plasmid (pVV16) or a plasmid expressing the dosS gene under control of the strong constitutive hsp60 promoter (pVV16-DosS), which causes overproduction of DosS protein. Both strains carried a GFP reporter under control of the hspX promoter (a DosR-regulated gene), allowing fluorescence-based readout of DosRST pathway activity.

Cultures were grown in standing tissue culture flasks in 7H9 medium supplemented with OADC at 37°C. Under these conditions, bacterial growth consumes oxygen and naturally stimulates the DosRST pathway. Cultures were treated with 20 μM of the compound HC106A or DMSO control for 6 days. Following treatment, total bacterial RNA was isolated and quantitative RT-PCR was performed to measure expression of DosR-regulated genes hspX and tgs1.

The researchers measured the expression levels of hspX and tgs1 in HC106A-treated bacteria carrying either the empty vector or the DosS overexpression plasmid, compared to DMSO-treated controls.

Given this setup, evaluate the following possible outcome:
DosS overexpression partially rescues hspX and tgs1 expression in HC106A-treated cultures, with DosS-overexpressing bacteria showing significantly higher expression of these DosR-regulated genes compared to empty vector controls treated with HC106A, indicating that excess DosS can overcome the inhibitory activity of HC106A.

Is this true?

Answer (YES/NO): YES